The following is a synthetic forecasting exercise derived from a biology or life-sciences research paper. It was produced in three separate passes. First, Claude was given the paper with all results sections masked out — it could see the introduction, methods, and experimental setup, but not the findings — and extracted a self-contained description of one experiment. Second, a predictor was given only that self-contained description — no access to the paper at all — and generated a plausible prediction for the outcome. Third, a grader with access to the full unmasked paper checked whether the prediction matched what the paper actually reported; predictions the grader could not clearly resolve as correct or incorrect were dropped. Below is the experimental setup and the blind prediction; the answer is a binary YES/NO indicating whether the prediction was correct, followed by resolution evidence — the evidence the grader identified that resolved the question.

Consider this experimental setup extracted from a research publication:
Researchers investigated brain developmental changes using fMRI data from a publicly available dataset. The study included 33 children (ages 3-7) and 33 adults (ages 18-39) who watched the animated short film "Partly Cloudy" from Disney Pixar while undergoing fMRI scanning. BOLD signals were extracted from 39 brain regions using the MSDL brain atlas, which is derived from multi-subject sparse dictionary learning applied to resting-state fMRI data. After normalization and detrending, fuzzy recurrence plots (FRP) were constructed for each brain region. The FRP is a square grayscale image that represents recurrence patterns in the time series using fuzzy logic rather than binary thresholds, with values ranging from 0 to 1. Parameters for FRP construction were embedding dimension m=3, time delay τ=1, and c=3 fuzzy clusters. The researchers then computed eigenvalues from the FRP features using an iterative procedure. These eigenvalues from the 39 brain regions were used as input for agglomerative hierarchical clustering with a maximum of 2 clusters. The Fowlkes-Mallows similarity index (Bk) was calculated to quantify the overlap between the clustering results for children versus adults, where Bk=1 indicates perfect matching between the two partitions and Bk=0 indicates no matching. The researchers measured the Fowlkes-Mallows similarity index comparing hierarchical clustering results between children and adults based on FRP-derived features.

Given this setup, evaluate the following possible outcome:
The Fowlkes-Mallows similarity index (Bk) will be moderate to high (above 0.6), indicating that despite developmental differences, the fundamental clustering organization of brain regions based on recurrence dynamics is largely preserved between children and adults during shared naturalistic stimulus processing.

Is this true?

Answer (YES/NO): NO